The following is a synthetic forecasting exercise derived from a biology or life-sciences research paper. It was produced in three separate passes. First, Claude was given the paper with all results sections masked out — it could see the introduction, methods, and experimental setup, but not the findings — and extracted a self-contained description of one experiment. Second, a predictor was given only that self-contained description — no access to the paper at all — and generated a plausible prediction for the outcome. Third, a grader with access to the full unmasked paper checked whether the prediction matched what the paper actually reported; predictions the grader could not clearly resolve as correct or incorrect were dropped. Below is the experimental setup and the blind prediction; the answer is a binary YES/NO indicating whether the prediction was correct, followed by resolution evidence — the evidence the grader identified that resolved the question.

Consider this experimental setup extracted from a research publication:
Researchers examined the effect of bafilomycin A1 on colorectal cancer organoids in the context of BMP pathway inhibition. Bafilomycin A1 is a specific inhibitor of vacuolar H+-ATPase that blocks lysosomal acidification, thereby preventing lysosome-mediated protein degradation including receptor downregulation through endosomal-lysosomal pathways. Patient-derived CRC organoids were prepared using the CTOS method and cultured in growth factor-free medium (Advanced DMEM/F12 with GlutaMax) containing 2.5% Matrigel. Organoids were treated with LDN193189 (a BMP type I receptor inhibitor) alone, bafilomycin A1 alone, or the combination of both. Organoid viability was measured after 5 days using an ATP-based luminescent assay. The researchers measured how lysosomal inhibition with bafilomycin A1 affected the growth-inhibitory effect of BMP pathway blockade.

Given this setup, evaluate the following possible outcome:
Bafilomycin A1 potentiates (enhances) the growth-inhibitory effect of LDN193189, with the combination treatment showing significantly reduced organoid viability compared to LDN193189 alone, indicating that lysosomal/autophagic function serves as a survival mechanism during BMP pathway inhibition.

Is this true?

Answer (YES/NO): NO